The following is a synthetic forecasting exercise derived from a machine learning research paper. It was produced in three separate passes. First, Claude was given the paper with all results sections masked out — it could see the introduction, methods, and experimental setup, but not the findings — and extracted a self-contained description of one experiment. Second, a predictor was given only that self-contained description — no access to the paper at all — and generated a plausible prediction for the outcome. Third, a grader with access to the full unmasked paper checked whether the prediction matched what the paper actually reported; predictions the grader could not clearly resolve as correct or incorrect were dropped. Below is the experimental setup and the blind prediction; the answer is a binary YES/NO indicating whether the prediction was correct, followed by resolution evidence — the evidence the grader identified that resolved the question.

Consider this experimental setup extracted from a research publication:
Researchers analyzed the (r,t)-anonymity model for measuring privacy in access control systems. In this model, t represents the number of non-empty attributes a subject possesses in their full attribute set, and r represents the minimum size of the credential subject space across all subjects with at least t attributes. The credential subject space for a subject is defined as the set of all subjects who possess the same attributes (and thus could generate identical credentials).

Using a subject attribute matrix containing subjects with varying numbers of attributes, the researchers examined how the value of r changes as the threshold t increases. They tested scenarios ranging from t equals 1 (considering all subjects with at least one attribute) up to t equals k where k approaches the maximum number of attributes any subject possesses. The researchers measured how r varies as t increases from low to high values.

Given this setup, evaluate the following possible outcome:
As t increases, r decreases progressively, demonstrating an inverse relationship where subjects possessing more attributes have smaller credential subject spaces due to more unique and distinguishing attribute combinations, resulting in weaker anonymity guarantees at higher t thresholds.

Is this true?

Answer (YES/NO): YES